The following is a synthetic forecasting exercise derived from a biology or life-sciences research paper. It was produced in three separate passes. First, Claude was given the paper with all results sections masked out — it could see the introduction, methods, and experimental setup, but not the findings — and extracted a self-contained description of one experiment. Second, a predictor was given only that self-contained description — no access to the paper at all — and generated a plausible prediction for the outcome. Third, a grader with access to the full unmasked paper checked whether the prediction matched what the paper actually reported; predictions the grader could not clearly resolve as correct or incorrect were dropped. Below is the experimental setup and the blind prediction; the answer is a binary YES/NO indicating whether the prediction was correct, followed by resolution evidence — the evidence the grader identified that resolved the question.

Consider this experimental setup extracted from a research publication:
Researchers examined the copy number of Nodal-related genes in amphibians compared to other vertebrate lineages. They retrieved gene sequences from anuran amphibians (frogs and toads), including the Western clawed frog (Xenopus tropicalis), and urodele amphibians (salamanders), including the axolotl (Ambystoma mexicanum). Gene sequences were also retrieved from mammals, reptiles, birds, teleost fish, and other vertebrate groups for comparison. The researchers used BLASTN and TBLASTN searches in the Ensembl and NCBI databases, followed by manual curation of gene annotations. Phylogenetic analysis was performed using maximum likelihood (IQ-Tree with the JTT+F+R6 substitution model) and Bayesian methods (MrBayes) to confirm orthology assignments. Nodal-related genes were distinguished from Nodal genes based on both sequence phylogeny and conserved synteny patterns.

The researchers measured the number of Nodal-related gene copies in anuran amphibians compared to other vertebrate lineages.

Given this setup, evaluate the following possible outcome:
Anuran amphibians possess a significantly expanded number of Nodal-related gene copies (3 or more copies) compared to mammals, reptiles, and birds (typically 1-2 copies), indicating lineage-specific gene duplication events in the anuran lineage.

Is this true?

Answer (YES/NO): NO